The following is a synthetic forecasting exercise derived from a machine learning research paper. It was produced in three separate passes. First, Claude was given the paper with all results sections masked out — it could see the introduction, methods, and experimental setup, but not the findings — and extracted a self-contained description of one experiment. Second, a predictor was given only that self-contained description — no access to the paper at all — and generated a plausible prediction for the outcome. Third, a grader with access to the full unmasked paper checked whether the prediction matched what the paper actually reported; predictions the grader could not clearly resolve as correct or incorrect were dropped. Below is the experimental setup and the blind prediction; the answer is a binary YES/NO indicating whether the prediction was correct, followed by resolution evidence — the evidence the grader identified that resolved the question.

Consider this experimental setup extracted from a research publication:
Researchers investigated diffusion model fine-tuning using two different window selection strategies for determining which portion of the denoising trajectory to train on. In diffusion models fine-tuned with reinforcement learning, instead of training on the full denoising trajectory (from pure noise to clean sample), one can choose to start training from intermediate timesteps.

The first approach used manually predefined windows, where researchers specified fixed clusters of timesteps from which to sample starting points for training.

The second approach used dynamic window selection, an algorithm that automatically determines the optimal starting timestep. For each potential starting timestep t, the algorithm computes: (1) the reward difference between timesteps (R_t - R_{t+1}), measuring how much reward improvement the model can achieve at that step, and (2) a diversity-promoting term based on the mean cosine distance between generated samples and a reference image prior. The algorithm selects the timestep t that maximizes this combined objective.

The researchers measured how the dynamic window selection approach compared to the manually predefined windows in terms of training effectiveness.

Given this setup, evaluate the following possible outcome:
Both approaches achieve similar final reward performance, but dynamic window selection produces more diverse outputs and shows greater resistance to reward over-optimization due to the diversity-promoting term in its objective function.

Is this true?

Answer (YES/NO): NO